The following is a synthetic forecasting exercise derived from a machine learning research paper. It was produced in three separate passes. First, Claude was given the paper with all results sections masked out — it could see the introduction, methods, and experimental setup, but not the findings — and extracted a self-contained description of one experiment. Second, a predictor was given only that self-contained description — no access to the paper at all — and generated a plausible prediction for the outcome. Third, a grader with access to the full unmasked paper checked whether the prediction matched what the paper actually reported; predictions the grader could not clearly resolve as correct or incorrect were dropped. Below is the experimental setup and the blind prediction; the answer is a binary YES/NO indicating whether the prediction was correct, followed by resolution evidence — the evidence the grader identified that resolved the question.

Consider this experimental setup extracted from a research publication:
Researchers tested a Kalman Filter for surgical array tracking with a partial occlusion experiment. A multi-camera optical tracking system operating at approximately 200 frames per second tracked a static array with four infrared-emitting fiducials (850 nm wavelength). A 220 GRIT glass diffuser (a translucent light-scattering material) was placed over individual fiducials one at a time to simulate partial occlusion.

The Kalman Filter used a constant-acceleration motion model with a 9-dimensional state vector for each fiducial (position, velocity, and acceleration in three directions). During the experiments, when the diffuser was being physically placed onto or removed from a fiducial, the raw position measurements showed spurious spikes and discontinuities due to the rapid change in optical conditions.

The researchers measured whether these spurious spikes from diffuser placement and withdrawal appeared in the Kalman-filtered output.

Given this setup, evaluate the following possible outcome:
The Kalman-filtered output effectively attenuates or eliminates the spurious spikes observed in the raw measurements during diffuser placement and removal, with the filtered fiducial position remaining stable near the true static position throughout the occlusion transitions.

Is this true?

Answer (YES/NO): NO